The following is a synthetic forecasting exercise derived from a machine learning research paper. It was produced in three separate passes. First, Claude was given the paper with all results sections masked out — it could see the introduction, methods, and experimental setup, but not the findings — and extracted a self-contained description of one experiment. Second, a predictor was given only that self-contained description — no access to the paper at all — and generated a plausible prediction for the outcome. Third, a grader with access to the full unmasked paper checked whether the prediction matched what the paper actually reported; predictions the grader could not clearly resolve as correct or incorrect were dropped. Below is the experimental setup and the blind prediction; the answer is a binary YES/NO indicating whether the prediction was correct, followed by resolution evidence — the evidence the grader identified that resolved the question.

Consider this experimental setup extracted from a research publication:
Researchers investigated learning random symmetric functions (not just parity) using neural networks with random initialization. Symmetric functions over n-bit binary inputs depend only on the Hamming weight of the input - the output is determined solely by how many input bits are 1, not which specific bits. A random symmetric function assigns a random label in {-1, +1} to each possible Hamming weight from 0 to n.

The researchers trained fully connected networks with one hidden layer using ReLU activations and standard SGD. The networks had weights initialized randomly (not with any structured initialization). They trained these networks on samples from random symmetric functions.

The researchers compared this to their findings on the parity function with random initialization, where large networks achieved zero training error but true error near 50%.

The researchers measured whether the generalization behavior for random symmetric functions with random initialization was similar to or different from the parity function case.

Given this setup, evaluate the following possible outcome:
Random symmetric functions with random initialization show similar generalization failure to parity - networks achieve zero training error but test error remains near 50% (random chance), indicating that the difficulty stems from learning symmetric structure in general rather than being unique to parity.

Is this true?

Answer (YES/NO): YES